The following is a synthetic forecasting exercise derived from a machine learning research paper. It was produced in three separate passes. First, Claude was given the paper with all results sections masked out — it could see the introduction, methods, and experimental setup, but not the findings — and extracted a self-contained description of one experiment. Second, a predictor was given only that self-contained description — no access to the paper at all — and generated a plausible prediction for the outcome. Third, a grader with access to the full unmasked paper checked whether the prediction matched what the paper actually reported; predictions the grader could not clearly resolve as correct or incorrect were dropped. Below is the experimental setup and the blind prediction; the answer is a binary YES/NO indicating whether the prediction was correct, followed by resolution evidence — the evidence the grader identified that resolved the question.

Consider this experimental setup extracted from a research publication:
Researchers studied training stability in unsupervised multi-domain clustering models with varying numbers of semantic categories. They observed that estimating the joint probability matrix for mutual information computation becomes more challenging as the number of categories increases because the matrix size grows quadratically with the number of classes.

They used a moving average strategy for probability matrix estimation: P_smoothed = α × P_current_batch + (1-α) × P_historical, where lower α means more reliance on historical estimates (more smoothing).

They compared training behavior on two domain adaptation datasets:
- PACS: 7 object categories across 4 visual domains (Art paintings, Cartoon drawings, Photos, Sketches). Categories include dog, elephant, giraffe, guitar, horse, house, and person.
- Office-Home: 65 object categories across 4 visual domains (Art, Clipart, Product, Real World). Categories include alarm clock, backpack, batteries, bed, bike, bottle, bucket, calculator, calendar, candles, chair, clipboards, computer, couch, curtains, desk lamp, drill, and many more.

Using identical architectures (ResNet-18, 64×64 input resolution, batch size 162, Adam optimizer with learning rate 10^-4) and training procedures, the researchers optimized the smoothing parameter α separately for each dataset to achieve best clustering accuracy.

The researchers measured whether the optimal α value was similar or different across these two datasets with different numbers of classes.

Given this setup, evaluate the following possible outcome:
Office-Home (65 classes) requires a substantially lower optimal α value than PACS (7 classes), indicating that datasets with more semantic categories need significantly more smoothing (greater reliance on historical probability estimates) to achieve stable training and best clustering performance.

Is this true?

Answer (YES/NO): YES